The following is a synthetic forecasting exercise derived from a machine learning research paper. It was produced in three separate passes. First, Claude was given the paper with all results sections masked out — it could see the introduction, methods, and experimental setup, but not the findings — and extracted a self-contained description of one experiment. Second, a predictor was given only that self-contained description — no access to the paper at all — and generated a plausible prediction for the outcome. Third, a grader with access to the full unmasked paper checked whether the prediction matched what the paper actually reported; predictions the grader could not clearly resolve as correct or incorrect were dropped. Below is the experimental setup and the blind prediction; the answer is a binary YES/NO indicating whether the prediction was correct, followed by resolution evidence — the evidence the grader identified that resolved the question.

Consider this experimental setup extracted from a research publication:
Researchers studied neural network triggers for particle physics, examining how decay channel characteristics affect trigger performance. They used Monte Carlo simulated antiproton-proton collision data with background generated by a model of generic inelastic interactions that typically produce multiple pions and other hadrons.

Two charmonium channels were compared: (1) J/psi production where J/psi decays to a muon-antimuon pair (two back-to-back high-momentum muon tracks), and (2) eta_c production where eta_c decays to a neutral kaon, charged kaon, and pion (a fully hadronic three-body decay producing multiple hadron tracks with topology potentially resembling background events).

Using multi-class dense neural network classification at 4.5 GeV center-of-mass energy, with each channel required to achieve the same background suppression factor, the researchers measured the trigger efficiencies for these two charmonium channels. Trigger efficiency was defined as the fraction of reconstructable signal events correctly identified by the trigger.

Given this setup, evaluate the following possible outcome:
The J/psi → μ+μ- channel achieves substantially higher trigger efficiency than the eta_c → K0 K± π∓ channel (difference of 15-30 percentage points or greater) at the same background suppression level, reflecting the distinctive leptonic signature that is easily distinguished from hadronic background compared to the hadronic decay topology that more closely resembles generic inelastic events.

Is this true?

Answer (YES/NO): YES